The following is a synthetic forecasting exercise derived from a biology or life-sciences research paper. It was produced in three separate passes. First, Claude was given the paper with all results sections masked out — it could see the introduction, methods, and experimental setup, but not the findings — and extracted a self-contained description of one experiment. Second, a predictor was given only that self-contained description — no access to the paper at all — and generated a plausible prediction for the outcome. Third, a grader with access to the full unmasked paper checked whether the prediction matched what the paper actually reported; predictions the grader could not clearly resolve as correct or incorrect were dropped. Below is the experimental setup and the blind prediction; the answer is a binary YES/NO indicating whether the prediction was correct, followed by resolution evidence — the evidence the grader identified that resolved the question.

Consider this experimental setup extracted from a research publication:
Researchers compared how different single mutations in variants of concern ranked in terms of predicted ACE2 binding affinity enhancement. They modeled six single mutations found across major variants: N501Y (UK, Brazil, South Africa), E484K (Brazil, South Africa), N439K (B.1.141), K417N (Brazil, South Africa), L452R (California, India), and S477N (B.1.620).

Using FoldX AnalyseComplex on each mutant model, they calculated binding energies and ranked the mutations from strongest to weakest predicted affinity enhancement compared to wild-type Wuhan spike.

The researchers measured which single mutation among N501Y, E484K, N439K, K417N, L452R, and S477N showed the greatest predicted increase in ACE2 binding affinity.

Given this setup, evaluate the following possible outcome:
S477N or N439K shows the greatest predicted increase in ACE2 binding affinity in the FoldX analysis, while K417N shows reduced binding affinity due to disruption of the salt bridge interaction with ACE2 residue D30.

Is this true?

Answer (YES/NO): NO